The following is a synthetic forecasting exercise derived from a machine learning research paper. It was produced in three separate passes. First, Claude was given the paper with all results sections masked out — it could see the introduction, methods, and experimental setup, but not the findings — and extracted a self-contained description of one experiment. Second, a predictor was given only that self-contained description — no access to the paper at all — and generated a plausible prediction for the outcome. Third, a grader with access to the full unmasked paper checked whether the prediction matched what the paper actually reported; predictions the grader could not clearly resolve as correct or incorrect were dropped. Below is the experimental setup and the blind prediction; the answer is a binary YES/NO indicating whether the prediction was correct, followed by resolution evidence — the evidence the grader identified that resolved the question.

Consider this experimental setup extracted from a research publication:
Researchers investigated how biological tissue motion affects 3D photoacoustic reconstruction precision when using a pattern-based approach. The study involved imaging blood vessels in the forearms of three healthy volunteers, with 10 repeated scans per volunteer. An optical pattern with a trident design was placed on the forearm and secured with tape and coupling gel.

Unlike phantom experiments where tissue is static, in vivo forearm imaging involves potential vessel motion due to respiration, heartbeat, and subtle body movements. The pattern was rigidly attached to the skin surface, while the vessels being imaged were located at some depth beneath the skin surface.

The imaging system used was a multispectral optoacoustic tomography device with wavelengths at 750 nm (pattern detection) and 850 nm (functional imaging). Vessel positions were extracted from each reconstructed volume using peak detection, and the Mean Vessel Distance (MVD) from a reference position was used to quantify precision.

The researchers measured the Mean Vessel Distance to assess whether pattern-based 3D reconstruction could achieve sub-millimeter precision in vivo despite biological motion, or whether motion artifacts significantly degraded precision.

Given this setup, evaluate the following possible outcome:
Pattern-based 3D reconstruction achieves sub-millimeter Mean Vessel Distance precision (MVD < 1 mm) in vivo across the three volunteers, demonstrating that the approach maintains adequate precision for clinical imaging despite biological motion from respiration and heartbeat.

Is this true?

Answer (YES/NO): NO